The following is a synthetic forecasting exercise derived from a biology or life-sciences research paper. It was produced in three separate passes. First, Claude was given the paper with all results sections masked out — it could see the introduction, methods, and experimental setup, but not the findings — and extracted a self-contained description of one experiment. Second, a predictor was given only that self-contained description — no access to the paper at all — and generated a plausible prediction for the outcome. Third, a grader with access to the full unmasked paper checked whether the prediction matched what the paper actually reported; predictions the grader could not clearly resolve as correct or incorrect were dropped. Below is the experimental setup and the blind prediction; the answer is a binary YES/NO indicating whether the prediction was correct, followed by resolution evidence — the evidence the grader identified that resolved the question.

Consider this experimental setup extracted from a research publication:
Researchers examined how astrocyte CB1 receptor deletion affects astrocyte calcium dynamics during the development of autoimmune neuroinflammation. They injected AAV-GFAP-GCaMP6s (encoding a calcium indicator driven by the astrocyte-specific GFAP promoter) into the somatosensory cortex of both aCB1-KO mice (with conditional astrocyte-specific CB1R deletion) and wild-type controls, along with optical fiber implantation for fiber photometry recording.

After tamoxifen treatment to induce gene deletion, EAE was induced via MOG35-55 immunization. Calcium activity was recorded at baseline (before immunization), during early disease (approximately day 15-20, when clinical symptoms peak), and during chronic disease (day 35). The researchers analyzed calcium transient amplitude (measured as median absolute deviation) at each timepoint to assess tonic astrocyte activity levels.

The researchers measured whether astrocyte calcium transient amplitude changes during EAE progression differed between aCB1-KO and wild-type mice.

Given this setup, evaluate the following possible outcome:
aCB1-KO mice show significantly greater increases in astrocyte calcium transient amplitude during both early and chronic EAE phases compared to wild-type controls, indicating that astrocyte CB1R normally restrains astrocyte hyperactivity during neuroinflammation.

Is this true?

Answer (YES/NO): NO